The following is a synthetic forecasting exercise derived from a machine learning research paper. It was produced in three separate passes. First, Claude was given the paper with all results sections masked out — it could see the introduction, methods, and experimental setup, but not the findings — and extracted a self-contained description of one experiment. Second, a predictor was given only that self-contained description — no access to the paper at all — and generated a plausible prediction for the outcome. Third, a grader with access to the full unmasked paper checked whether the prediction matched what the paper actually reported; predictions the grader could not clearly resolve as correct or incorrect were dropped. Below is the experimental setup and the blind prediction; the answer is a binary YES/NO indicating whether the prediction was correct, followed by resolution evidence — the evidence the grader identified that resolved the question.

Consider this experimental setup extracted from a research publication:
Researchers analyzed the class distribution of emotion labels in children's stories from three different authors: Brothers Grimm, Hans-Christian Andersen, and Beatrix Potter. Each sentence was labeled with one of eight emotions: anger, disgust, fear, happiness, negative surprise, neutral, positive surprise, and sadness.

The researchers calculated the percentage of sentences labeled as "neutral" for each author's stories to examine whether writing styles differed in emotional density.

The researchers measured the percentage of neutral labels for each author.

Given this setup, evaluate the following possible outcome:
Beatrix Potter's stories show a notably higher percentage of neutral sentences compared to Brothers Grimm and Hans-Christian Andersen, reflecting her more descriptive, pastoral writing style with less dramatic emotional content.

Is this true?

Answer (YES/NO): YES